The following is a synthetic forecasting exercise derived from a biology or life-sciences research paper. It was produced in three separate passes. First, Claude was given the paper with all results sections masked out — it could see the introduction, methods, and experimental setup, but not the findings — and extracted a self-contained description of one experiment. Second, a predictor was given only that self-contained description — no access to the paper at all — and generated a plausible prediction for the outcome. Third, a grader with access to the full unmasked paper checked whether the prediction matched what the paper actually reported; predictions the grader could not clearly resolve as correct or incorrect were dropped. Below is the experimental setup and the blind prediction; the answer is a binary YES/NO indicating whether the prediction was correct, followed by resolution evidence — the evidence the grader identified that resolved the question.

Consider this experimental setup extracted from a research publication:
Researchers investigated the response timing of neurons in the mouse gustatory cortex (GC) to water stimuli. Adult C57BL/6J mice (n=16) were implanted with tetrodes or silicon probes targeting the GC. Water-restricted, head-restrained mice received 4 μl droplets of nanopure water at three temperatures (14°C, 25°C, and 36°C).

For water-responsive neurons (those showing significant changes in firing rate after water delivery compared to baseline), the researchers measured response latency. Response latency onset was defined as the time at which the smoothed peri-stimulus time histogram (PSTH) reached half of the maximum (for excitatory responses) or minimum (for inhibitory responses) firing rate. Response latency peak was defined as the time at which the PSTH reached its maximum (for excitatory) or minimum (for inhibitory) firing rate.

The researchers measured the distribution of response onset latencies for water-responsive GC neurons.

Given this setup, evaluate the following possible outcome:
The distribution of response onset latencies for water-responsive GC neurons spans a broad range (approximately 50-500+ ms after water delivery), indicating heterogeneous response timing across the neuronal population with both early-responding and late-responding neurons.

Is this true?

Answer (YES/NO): YES